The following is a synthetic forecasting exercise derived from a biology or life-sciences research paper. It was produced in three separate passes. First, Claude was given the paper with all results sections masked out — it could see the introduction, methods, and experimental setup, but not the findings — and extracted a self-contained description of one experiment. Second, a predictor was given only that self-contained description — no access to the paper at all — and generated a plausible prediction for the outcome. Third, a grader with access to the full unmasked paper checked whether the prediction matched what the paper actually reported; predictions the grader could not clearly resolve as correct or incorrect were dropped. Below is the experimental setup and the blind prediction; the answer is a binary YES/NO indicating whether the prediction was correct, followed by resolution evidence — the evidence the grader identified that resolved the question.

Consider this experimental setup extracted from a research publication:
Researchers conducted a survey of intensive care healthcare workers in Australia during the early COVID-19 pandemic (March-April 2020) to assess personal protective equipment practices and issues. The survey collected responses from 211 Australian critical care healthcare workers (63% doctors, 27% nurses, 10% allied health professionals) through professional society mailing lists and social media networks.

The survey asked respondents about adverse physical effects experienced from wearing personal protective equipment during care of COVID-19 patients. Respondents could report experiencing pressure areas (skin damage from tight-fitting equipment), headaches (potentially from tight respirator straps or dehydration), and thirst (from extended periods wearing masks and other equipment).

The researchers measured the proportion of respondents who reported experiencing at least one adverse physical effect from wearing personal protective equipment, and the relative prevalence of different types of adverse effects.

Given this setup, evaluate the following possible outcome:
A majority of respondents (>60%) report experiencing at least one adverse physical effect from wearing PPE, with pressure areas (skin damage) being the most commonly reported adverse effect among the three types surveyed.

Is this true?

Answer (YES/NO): NO